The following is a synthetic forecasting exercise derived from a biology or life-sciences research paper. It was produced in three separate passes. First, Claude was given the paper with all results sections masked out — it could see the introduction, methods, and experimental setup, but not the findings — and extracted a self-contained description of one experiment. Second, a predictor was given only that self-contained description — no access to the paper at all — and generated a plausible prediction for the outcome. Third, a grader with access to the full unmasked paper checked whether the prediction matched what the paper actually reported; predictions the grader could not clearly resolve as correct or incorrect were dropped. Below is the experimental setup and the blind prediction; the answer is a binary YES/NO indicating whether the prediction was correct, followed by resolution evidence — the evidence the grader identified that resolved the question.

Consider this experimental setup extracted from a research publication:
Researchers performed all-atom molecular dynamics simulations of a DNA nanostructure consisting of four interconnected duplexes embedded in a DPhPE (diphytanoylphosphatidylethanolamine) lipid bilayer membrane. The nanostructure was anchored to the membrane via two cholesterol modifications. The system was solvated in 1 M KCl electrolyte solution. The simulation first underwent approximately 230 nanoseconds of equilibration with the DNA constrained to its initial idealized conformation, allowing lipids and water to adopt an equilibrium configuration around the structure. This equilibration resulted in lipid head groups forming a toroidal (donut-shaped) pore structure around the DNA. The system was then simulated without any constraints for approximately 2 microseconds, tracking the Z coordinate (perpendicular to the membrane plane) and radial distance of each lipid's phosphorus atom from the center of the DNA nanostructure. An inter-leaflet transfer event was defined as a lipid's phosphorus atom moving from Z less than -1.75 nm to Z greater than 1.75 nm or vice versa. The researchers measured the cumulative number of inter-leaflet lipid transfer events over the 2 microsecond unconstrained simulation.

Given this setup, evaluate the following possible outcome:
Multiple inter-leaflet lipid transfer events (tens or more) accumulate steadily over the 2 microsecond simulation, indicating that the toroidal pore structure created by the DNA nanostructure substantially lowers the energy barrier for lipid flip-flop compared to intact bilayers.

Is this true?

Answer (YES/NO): YES